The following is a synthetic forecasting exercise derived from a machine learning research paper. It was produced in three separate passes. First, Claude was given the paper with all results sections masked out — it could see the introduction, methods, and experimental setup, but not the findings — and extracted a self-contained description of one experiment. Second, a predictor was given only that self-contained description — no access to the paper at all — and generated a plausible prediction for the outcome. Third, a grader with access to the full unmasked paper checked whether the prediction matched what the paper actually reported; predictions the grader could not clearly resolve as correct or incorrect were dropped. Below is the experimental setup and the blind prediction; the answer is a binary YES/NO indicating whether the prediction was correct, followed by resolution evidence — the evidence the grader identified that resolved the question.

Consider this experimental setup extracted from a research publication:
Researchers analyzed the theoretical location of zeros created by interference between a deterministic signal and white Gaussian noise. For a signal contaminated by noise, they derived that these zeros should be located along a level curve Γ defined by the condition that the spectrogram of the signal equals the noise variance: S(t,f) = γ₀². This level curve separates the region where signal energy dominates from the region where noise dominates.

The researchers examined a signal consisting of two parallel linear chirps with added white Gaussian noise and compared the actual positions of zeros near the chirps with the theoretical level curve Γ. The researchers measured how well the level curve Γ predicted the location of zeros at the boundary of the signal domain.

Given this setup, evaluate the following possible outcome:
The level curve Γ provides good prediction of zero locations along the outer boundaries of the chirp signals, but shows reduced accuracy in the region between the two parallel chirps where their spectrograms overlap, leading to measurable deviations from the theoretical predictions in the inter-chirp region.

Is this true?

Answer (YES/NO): NO